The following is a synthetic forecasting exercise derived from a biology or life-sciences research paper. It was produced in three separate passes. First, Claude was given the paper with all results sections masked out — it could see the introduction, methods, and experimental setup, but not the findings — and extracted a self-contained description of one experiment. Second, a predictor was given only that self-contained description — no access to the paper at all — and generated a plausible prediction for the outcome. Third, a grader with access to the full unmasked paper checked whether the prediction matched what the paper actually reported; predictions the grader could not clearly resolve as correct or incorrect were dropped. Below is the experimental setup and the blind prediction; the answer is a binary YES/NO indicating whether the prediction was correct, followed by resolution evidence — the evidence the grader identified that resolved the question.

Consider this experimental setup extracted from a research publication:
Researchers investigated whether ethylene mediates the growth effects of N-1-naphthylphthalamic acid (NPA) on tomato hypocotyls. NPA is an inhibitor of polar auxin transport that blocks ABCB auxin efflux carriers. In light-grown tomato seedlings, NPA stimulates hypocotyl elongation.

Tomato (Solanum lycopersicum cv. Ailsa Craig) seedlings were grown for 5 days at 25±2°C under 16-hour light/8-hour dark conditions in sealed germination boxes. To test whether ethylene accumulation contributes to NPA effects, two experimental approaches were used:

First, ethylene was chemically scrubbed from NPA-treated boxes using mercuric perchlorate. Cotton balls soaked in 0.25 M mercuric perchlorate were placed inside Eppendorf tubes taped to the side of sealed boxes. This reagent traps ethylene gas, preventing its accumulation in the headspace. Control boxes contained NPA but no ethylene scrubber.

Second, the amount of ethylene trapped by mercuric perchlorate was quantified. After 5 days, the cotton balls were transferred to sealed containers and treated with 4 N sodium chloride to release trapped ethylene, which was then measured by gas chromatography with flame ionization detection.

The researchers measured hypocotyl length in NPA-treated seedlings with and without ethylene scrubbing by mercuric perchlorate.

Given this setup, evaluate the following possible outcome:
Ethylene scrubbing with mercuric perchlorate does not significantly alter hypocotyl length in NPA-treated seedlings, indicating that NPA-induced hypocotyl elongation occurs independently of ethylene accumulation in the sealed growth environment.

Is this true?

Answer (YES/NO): NO